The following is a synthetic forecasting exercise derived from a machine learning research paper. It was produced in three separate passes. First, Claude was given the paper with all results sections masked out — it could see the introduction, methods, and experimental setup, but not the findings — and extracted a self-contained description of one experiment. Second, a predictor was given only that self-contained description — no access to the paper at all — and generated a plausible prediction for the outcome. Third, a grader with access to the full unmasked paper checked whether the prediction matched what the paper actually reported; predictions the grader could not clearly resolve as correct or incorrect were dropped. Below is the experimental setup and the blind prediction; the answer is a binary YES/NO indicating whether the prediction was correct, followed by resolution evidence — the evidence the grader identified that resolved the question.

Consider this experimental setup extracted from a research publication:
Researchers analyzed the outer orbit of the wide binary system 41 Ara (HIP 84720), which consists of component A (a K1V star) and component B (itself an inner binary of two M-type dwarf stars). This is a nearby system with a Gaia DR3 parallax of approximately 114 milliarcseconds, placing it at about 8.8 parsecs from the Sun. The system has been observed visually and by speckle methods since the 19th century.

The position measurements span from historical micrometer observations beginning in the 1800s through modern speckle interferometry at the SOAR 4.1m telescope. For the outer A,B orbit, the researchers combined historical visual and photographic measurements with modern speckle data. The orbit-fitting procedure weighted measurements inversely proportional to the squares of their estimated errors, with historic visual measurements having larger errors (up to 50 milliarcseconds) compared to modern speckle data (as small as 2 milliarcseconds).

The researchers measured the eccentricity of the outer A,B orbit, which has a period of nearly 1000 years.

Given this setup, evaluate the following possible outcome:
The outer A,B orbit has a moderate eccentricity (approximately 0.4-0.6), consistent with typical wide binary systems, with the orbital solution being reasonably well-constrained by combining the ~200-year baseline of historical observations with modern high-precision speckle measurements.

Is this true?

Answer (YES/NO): NO